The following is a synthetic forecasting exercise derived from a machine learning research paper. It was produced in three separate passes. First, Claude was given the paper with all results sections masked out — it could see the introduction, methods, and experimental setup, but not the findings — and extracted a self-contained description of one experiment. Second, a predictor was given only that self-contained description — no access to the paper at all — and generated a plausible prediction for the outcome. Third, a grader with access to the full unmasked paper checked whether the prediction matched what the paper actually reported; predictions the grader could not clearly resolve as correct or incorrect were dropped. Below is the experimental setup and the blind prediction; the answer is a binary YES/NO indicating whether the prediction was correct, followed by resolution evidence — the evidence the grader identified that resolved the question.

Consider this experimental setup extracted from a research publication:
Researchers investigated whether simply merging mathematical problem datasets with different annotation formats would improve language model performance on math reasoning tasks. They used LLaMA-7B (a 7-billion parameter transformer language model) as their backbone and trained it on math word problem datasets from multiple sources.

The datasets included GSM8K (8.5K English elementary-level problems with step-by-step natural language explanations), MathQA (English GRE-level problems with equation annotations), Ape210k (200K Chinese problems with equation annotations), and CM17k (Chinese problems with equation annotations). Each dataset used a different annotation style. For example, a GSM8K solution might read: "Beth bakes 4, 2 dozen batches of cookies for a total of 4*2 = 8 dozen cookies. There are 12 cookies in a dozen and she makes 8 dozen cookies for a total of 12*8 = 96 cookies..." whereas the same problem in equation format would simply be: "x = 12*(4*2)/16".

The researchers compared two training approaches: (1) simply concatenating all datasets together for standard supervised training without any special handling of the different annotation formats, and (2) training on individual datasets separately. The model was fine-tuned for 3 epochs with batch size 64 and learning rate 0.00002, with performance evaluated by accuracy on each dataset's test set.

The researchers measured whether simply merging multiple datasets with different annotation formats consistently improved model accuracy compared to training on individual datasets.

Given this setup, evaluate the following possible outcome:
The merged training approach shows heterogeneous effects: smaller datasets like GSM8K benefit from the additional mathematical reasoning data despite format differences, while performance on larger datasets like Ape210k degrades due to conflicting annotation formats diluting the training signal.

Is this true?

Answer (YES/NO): NO